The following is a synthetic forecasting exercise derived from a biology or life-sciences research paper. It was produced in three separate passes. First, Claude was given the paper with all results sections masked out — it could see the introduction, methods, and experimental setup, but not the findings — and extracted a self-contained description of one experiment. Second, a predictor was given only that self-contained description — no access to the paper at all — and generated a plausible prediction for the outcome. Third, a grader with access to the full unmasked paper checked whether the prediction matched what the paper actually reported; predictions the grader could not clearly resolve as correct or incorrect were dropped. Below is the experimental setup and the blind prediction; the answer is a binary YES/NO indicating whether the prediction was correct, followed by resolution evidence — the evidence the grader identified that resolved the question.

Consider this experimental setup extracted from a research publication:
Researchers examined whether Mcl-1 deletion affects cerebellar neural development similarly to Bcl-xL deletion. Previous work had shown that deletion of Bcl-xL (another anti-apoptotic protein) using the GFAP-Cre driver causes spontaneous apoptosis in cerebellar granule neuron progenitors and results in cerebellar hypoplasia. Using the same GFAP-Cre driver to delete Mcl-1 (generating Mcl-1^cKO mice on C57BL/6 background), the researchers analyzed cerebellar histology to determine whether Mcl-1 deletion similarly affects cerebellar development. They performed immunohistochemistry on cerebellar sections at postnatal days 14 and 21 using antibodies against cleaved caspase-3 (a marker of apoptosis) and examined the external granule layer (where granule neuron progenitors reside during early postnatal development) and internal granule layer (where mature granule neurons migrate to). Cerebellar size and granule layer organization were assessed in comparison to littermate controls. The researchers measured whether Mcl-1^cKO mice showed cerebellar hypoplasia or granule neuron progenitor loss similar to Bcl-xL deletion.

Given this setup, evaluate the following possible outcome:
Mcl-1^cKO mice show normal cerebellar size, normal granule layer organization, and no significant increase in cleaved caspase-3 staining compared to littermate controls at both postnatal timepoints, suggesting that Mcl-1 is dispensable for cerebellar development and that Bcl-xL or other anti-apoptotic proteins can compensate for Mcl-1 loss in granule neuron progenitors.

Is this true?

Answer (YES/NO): NO